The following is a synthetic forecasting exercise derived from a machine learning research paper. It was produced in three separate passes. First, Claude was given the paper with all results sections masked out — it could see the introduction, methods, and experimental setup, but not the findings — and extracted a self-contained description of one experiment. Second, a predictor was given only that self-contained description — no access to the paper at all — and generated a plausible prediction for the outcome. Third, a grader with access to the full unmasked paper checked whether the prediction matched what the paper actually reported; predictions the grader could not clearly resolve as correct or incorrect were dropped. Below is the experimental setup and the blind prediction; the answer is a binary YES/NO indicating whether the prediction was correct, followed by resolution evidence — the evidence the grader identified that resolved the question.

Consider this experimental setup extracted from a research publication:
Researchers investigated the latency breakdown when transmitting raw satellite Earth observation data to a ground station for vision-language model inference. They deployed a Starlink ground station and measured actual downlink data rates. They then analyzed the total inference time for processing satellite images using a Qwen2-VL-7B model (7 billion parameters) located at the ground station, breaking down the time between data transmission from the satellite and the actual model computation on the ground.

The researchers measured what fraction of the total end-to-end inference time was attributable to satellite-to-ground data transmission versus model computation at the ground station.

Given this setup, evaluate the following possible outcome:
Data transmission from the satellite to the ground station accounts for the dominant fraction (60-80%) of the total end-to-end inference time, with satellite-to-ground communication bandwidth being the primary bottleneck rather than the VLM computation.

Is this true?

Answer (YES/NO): YES